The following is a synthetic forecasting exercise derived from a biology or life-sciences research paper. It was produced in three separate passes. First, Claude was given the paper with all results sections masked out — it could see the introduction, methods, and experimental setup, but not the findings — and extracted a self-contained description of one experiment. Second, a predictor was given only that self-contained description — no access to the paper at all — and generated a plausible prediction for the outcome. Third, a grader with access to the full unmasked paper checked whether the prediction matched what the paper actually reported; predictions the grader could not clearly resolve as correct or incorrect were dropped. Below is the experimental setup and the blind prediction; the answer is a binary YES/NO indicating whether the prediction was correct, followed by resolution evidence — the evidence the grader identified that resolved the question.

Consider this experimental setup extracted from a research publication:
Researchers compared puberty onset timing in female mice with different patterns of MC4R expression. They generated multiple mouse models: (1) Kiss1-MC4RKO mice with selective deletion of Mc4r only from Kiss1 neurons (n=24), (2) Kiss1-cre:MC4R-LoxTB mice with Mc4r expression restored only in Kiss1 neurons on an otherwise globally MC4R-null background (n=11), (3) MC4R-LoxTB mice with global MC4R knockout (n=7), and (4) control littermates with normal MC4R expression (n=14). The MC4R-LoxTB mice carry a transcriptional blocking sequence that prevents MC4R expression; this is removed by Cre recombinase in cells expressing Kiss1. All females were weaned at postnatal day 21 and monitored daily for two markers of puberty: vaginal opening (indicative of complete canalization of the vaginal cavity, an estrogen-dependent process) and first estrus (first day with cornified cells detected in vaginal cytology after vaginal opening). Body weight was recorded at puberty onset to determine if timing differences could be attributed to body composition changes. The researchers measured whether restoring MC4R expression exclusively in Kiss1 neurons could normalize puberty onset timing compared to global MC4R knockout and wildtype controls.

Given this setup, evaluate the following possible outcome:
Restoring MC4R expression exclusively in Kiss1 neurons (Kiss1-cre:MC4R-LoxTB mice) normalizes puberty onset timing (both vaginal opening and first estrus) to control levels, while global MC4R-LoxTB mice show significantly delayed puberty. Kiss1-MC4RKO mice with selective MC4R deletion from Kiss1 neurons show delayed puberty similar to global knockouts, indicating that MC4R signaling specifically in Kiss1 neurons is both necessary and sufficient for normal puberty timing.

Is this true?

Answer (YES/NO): NO